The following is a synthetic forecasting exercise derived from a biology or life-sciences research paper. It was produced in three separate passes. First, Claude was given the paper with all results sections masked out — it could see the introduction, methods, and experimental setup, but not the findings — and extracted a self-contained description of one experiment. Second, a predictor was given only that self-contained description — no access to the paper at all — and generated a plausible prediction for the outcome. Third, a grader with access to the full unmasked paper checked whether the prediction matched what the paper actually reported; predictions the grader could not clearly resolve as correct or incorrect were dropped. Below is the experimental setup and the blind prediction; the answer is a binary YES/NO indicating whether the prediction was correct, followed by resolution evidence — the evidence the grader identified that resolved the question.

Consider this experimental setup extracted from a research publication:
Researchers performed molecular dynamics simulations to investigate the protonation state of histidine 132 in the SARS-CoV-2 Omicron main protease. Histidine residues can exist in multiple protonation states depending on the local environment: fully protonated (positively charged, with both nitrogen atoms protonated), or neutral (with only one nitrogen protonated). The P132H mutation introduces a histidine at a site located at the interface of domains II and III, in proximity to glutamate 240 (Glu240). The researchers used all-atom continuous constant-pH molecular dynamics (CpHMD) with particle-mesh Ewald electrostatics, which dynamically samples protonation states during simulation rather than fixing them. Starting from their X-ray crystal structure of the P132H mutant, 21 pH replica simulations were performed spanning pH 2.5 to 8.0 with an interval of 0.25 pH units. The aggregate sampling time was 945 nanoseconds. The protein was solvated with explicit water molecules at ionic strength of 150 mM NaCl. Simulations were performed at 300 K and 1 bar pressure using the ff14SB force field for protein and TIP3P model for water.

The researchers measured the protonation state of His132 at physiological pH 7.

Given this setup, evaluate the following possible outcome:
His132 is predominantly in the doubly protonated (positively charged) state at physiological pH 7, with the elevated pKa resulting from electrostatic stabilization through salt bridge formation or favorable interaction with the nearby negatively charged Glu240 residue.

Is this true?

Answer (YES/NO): NO